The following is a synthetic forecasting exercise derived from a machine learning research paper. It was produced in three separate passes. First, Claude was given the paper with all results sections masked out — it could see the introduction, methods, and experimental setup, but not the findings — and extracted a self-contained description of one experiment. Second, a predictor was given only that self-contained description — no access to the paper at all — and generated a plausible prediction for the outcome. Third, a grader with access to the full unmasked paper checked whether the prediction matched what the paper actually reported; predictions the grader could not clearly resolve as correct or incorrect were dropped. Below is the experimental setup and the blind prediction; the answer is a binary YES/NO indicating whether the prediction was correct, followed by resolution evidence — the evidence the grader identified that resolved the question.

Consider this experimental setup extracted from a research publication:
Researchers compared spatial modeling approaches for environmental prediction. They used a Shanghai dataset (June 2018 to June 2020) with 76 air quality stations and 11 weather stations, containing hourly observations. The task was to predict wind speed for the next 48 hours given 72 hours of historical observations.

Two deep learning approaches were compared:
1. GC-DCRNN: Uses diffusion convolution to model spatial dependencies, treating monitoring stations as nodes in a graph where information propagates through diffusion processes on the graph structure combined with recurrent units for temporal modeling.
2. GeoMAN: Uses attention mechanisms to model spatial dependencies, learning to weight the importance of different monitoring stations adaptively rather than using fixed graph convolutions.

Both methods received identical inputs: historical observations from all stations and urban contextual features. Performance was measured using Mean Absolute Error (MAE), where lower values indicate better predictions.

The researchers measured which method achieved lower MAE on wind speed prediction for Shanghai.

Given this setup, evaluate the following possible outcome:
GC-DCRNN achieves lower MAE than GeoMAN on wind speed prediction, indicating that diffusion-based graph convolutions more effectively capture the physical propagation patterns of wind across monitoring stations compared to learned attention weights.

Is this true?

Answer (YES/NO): YES